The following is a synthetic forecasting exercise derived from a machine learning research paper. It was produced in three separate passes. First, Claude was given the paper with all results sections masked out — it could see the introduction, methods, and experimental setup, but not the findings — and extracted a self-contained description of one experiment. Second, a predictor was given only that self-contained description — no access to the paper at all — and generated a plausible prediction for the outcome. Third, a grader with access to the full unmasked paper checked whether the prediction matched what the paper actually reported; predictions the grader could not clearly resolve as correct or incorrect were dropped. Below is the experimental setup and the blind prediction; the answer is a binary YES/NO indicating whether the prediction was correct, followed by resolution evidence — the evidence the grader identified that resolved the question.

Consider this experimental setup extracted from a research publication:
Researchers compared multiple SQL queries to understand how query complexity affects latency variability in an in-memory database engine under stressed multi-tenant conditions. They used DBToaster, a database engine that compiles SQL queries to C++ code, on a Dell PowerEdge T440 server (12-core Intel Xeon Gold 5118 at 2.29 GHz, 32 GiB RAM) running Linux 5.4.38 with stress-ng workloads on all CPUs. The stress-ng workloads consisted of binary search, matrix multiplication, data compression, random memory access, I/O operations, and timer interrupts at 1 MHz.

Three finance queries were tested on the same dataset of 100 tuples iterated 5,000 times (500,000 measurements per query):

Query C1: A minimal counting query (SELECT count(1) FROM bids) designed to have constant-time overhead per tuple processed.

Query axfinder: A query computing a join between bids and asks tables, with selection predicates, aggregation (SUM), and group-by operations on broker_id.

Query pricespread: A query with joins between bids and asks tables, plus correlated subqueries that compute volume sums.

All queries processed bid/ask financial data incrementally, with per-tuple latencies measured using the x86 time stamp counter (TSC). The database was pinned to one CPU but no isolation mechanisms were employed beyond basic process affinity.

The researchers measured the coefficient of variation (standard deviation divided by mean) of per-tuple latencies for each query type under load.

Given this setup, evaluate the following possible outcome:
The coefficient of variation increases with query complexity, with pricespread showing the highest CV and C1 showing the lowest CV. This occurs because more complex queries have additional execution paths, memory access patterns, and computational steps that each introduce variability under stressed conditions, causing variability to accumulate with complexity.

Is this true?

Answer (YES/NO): NO